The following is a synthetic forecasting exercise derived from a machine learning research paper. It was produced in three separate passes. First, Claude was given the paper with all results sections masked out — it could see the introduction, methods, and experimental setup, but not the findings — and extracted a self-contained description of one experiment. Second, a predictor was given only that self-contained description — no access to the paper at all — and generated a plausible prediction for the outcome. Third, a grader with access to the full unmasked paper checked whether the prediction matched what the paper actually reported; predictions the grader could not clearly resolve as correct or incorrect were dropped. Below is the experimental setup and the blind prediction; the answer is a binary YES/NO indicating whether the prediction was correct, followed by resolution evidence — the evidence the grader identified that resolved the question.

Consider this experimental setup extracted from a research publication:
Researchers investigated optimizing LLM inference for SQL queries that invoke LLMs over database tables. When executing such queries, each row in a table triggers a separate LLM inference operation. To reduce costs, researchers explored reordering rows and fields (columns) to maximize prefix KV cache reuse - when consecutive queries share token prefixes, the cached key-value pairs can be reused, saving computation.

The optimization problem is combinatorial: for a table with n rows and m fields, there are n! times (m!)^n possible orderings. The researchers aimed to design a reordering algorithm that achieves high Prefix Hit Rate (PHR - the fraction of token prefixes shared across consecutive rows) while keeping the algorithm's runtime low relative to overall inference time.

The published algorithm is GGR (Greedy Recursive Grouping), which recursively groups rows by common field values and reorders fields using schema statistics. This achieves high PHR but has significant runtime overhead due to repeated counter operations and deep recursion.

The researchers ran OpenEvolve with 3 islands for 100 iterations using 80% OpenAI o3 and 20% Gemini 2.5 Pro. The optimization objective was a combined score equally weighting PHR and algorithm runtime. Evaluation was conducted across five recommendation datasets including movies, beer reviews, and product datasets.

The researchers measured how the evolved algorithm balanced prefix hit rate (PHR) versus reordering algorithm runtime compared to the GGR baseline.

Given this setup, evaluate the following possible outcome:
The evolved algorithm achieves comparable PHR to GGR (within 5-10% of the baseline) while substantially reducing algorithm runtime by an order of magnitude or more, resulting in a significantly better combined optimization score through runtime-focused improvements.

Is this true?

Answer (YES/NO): NO